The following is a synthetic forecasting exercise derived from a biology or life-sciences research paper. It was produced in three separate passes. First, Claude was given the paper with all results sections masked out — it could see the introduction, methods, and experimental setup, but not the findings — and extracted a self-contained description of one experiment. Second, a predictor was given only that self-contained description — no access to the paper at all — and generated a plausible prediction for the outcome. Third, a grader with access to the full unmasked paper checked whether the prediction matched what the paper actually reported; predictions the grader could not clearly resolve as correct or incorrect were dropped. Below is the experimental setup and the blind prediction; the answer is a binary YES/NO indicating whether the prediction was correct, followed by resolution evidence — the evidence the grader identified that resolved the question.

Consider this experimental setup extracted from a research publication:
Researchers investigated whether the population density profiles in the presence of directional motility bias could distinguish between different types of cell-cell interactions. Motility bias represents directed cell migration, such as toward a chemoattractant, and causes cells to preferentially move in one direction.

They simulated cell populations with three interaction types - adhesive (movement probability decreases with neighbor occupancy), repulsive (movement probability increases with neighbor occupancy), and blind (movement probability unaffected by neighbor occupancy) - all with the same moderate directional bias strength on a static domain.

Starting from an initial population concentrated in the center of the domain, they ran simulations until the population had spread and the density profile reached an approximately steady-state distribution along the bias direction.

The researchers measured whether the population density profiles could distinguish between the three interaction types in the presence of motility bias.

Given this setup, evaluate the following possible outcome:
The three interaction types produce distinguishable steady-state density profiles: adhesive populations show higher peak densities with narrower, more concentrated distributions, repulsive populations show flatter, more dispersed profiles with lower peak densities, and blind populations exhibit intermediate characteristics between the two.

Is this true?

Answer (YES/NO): NO